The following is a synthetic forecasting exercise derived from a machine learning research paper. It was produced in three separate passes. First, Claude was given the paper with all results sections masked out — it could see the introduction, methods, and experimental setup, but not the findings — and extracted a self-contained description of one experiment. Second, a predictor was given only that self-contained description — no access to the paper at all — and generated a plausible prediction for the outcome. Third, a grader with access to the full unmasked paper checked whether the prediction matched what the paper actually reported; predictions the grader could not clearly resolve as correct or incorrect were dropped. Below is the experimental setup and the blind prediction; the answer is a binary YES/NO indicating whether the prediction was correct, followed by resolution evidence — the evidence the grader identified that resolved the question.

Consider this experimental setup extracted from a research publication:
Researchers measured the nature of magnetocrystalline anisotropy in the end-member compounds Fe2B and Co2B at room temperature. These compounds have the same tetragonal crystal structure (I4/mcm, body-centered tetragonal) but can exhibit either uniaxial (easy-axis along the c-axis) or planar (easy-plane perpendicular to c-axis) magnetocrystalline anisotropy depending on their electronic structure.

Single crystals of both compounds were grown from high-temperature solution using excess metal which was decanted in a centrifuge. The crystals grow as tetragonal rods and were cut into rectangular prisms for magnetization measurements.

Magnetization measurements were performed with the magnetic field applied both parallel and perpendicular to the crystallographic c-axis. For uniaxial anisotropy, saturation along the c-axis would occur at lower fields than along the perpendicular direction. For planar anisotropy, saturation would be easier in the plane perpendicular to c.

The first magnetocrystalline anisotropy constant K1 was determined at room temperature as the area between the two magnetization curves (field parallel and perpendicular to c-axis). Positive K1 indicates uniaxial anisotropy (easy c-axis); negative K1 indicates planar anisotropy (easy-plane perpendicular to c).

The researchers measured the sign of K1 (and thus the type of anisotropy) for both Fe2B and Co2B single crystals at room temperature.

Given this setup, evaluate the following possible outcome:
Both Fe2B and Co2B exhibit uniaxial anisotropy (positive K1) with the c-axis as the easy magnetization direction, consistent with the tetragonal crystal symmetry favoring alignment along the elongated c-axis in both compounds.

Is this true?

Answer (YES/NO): NO